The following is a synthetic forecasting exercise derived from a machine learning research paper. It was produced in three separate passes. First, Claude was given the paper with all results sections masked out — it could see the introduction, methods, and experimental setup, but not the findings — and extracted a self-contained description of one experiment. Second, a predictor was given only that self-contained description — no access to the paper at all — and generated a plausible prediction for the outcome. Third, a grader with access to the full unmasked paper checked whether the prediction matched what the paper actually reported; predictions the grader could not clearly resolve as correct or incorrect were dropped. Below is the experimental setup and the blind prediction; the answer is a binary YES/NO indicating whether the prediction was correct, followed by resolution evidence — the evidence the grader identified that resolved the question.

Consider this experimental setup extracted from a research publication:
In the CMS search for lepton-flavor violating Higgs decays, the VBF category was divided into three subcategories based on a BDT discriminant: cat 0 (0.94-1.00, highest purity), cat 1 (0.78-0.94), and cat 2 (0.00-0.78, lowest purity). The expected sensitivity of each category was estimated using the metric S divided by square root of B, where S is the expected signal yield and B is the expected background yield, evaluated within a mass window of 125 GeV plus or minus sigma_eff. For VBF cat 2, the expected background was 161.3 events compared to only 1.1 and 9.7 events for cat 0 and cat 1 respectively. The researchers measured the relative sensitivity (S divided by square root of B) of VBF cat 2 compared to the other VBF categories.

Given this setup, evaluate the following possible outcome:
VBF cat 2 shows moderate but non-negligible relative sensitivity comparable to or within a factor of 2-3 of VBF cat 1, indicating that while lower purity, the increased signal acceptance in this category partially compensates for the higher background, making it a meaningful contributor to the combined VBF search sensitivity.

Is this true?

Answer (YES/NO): NO